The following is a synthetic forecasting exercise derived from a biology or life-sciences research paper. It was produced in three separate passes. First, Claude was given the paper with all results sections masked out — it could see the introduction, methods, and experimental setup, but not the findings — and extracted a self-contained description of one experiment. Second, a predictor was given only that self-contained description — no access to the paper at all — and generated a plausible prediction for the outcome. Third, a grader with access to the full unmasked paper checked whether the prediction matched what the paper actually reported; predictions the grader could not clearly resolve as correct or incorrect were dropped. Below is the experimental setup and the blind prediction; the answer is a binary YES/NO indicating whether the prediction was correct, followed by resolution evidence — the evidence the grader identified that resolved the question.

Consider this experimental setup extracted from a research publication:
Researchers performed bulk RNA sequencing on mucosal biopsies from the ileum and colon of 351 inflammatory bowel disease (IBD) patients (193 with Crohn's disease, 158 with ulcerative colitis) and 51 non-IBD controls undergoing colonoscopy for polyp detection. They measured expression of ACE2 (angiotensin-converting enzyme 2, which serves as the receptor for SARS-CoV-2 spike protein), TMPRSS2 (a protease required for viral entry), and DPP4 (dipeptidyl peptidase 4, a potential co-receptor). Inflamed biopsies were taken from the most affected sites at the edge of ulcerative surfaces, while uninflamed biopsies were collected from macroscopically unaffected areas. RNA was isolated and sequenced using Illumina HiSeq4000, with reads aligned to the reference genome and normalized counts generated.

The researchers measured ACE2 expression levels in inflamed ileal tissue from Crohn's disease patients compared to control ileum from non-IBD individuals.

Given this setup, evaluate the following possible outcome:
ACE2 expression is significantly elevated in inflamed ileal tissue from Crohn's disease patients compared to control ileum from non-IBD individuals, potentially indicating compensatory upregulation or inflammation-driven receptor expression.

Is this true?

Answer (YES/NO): NO